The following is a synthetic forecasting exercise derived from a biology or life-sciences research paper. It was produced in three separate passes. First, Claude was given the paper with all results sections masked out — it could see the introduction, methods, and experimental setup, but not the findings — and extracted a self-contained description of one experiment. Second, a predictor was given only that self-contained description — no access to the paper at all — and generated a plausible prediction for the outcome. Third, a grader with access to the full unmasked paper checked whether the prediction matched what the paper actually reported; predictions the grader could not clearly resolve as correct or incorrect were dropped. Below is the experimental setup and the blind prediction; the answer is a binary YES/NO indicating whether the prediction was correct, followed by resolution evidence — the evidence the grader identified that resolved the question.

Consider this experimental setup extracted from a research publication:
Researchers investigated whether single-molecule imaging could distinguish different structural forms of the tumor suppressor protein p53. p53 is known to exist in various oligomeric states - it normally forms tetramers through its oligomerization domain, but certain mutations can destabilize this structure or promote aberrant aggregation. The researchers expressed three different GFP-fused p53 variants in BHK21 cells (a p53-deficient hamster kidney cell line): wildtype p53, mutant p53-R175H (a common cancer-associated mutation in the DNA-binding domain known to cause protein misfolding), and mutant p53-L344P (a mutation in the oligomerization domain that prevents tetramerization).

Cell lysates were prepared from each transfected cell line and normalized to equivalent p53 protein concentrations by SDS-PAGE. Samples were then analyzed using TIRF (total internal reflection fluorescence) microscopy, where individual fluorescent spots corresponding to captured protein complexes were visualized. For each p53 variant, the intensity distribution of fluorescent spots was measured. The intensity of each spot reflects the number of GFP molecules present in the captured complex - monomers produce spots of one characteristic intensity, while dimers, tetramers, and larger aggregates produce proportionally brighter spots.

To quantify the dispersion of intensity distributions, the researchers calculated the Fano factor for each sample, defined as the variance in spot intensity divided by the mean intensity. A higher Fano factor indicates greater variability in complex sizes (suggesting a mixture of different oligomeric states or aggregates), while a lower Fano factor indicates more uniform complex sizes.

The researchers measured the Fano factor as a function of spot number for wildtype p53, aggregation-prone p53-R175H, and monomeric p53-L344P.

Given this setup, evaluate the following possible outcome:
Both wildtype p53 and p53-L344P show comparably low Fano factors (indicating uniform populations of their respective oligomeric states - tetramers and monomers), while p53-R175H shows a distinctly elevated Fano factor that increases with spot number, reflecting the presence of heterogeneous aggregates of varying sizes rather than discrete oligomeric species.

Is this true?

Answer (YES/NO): NO